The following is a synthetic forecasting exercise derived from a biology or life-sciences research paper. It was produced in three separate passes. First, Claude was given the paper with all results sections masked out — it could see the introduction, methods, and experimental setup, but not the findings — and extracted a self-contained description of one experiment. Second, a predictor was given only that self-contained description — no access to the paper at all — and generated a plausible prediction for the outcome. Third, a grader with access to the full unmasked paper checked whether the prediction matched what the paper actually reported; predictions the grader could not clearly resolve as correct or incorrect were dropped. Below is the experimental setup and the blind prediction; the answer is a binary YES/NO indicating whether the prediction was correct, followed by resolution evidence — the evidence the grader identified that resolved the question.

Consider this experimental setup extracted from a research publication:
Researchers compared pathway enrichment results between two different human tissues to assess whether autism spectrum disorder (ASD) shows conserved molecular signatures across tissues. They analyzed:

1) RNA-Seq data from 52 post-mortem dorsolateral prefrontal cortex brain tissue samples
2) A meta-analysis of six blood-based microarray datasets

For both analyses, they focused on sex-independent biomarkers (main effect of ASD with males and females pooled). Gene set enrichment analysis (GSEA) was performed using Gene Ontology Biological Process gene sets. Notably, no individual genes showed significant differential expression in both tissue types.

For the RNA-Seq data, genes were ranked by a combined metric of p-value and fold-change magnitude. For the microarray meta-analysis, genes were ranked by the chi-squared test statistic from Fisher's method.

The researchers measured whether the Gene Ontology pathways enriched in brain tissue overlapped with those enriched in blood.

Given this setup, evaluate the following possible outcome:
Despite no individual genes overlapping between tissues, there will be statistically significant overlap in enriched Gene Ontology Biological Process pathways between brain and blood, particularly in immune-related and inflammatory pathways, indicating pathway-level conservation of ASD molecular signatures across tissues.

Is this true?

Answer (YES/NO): NO